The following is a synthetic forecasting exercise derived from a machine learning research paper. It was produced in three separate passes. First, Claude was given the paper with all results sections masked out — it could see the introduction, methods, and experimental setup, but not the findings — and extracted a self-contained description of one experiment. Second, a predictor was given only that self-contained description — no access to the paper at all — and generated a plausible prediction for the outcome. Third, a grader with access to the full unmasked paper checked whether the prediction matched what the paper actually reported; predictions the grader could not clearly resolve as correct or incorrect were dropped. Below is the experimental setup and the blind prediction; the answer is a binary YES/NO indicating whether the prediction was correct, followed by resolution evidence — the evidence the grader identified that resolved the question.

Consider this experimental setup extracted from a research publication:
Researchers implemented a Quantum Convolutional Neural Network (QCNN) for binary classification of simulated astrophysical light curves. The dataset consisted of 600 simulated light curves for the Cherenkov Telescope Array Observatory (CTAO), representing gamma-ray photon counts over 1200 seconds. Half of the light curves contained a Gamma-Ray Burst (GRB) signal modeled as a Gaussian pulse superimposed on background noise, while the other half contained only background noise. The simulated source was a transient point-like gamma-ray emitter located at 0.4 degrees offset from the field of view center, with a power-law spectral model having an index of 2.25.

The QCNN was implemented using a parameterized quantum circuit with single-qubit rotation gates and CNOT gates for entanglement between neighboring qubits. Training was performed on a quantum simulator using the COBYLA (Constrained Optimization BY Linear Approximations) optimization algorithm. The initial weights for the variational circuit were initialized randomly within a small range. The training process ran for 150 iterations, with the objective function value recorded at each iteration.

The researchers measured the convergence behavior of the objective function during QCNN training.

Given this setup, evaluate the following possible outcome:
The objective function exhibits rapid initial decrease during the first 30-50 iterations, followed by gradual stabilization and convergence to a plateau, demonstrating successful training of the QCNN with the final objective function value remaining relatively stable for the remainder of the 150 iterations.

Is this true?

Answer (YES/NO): NO